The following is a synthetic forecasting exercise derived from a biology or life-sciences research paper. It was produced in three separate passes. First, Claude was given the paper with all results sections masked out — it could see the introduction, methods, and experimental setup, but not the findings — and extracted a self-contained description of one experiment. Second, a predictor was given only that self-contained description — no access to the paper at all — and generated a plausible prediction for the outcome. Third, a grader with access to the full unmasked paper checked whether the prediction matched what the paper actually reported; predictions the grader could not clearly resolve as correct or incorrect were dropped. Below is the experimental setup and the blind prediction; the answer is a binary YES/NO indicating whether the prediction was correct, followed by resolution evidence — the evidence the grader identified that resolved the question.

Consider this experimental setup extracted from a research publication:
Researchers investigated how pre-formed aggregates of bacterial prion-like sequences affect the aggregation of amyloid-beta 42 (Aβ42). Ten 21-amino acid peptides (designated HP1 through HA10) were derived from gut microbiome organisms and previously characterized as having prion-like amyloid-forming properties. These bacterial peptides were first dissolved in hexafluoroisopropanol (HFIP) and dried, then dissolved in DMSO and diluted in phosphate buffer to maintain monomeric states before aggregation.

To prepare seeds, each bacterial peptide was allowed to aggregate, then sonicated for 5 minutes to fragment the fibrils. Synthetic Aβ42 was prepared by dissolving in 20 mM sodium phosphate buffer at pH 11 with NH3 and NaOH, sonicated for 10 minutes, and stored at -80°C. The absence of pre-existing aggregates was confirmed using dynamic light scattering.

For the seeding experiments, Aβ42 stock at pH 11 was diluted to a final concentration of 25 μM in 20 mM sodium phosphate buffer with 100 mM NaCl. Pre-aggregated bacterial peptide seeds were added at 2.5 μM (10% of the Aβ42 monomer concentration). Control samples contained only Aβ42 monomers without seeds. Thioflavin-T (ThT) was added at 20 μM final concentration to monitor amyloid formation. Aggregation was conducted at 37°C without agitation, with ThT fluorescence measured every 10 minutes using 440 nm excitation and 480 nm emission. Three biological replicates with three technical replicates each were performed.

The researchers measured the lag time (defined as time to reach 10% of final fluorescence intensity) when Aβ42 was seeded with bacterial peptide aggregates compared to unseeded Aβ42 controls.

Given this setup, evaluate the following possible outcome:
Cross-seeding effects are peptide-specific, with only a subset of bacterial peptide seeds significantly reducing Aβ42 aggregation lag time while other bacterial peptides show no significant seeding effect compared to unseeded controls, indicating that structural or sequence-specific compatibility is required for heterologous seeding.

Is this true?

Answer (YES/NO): NO